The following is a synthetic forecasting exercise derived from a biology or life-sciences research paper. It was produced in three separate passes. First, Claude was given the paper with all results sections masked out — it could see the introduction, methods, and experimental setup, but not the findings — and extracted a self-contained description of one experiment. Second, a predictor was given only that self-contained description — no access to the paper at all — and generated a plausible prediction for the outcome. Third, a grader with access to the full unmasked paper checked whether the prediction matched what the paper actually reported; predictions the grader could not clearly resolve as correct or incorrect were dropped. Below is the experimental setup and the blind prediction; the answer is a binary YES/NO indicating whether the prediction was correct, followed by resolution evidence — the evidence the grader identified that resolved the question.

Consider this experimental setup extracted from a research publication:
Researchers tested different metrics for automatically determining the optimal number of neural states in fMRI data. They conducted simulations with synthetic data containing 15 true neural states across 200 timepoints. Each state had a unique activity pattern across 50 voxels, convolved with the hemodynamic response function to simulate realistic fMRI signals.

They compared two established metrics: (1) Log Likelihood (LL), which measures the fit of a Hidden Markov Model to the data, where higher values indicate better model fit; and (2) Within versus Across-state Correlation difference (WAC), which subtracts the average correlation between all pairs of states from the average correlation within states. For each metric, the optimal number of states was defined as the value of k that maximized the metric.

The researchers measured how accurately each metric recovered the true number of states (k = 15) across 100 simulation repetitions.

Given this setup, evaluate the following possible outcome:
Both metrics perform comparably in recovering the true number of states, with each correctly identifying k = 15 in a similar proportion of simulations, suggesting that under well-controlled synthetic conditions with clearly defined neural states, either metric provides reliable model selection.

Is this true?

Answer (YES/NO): NO